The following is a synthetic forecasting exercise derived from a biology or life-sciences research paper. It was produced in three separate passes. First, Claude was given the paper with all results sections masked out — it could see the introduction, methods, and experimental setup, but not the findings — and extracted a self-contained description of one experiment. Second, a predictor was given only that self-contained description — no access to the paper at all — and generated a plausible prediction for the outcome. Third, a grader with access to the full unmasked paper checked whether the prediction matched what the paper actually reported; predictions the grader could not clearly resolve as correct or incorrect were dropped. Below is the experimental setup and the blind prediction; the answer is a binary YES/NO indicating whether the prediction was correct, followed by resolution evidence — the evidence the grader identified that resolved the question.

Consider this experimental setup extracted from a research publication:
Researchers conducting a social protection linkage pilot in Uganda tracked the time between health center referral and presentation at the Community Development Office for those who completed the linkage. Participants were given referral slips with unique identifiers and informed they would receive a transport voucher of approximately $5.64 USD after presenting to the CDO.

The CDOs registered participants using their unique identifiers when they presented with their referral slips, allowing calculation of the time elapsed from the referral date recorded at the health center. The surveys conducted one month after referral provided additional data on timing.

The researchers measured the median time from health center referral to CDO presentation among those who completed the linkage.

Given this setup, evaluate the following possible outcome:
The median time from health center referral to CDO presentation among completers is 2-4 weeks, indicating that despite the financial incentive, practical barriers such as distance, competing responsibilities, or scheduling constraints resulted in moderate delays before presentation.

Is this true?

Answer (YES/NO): NO